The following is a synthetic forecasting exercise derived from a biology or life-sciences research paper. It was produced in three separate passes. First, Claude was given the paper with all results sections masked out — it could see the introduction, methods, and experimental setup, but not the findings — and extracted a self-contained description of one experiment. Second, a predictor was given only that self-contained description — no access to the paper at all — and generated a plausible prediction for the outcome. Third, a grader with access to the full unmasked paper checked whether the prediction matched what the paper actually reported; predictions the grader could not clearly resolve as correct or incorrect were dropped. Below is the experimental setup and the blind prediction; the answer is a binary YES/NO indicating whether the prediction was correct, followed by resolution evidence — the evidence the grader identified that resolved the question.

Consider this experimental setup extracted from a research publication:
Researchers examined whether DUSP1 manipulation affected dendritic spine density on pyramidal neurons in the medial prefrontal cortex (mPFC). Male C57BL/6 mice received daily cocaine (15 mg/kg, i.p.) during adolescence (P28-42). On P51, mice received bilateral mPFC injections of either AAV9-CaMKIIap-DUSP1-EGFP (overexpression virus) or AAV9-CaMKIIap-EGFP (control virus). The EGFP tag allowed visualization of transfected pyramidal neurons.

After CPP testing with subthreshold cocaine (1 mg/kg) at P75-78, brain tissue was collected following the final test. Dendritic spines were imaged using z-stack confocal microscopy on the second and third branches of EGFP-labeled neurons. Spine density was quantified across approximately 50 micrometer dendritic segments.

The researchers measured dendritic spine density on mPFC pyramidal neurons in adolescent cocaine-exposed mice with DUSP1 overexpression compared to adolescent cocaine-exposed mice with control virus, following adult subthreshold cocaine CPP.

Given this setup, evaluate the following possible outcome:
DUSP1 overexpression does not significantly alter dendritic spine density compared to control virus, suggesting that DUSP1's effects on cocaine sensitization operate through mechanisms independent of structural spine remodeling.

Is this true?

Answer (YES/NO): NO